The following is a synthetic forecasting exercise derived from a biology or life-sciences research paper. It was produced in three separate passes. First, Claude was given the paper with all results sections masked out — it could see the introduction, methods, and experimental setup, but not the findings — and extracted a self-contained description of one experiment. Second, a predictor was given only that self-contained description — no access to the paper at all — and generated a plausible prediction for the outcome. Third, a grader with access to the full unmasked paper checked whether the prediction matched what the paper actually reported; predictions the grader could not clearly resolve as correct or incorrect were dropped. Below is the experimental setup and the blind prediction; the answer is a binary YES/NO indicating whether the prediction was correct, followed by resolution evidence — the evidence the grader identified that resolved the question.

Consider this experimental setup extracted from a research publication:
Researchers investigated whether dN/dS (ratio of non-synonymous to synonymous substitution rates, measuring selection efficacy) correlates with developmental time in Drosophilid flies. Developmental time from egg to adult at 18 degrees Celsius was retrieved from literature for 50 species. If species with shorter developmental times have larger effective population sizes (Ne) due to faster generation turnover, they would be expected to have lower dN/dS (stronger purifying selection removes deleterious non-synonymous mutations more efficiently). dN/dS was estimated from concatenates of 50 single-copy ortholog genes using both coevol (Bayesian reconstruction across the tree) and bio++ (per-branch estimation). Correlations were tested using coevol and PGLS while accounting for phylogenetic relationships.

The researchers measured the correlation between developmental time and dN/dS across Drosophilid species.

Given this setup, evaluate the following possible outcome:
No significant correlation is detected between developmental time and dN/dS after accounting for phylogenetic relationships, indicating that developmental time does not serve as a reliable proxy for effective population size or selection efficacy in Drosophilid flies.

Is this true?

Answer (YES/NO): YES